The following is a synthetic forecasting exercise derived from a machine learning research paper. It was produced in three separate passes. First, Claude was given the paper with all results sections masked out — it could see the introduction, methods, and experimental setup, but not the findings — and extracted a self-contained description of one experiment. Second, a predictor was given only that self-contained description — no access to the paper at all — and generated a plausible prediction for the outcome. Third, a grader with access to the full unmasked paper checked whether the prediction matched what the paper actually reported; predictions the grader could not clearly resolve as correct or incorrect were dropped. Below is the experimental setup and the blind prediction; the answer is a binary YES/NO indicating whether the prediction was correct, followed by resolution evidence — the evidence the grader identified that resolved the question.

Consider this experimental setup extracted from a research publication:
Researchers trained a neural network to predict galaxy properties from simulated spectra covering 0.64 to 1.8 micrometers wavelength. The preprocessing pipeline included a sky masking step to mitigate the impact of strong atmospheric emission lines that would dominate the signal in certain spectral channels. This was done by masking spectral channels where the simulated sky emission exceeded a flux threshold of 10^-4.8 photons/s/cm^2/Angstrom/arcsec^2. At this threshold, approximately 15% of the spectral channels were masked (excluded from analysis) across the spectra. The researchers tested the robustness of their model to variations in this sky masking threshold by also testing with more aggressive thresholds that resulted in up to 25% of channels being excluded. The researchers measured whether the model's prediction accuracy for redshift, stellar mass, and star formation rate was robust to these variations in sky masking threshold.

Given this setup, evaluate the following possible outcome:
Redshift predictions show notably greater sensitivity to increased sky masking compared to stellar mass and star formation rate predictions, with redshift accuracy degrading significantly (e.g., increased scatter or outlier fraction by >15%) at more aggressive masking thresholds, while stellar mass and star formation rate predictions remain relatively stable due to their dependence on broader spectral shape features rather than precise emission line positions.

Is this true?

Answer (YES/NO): NO